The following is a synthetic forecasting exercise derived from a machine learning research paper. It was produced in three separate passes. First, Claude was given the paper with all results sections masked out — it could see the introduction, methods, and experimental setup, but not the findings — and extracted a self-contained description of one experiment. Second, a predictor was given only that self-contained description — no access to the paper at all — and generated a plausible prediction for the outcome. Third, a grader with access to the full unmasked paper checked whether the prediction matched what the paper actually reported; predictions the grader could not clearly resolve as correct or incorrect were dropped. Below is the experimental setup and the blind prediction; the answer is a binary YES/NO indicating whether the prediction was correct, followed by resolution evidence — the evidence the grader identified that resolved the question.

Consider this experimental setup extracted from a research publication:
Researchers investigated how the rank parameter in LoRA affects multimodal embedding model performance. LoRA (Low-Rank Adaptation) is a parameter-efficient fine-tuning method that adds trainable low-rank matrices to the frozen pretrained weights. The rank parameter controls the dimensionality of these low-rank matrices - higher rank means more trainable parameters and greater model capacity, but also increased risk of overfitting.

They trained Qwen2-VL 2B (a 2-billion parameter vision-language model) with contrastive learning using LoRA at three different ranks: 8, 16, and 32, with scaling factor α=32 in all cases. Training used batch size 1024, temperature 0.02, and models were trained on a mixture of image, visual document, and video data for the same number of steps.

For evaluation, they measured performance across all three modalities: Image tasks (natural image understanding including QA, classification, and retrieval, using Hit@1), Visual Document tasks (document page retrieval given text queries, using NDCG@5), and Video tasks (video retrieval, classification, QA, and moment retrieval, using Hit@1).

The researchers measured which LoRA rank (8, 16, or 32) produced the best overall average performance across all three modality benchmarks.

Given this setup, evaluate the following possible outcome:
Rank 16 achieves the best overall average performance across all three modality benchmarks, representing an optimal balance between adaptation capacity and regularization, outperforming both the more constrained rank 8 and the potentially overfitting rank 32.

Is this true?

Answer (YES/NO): YES